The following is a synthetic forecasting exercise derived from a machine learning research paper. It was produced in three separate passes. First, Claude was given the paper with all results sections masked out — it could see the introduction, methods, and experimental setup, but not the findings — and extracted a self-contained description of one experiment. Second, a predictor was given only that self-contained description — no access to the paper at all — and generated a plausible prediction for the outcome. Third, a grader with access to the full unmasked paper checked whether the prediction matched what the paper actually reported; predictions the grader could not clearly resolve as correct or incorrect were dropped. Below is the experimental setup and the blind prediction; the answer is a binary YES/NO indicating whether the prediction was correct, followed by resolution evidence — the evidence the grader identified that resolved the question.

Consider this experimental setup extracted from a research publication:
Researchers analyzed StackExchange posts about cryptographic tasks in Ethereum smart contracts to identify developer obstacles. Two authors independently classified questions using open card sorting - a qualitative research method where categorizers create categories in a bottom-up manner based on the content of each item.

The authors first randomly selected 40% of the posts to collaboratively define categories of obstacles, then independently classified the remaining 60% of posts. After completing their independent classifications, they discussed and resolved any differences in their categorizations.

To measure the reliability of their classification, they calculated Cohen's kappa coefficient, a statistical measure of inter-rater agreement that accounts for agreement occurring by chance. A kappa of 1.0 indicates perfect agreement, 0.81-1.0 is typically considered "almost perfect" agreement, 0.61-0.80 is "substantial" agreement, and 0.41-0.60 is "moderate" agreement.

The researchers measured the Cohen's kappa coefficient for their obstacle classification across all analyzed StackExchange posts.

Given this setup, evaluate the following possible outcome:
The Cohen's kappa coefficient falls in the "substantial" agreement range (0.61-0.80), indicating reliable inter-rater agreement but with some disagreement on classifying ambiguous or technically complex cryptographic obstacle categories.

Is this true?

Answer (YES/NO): NO